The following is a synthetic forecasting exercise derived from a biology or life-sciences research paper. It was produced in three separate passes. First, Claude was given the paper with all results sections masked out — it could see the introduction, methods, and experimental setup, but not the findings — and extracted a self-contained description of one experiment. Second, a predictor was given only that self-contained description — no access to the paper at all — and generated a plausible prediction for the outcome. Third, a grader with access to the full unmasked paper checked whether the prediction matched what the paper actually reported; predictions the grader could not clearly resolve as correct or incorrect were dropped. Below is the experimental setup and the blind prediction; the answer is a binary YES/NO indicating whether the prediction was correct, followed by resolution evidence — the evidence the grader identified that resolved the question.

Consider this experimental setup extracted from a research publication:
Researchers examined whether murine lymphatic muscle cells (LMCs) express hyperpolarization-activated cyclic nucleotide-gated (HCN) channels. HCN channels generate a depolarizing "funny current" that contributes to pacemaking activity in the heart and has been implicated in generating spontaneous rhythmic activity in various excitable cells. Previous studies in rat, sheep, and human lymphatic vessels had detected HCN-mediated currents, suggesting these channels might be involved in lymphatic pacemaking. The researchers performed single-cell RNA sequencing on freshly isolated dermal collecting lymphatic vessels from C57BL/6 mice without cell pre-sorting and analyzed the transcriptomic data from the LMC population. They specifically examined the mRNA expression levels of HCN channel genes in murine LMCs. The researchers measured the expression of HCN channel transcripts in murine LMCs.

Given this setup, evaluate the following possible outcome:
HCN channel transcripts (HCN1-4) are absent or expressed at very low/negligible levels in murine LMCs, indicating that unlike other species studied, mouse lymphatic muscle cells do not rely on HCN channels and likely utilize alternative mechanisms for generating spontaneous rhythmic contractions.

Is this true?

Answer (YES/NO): YES